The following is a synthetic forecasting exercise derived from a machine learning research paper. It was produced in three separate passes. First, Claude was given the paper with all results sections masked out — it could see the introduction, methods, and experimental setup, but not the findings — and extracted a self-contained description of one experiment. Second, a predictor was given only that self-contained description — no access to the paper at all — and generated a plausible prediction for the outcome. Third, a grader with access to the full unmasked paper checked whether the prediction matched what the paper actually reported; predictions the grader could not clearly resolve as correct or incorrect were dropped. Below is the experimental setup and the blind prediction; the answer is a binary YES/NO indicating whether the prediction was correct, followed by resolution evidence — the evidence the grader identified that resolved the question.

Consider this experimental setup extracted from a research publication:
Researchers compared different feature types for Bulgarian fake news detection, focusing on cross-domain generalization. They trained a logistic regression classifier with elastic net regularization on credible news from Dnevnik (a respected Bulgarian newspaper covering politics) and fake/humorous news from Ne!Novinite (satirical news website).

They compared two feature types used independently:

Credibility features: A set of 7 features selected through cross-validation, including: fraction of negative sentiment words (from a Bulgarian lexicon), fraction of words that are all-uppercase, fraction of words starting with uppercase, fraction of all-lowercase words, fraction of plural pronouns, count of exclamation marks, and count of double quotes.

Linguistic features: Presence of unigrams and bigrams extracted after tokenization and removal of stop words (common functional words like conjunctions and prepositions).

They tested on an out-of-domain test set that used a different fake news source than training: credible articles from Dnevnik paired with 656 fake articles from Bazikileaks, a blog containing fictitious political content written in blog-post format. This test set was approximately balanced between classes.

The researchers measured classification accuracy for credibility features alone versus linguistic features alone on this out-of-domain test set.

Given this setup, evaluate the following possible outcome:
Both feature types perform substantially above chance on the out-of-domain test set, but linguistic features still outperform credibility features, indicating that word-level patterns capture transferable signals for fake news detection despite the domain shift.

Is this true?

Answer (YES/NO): NO